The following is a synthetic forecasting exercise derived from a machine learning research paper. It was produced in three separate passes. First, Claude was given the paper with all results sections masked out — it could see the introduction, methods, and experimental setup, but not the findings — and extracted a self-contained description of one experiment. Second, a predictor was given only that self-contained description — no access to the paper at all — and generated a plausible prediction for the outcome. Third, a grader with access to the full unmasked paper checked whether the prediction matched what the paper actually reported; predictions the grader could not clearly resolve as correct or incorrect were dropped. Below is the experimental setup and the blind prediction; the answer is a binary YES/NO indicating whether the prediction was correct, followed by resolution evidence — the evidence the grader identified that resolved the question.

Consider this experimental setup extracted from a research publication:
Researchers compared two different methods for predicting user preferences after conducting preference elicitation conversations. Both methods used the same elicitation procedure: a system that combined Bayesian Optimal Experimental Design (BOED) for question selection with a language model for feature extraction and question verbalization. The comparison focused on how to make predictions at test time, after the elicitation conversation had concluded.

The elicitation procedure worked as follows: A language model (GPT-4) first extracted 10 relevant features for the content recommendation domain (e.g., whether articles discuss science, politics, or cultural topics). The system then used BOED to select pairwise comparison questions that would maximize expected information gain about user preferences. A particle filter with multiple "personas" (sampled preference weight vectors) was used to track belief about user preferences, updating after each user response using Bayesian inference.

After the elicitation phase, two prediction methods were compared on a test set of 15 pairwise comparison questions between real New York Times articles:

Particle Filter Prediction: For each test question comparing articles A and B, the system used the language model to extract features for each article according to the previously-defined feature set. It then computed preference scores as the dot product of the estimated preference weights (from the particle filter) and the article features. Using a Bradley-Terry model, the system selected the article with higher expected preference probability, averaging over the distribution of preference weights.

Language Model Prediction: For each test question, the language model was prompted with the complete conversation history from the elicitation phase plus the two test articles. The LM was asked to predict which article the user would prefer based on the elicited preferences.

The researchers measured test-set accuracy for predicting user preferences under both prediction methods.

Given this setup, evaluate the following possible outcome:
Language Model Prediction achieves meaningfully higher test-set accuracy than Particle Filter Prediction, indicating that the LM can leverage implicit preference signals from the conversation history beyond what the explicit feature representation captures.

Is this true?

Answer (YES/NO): NO